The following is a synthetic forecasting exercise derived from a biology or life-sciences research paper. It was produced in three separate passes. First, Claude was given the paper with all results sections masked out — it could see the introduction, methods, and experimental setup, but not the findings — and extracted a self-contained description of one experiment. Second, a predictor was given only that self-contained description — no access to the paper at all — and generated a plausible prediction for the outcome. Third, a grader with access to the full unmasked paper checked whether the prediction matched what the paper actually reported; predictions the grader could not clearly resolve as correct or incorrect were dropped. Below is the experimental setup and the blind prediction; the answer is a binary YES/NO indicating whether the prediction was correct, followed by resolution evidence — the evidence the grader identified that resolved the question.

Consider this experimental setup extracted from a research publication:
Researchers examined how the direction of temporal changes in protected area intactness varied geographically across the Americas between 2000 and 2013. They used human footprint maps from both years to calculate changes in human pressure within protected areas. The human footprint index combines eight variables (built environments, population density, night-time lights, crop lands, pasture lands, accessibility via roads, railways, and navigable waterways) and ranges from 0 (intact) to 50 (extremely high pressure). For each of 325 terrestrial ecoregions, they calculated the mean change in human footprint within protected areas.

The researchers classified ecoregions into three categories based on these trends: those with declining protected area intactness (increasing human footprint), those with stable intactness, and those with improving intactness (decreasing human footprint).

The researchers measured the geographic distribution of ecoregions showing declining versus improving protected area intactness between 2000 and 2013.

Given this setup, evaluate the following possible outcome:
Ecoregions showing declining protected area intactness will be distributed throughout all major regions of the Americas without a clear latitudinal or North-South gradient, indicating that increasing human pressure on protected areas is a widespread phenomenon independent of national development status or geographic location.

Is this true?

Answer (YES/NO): NO